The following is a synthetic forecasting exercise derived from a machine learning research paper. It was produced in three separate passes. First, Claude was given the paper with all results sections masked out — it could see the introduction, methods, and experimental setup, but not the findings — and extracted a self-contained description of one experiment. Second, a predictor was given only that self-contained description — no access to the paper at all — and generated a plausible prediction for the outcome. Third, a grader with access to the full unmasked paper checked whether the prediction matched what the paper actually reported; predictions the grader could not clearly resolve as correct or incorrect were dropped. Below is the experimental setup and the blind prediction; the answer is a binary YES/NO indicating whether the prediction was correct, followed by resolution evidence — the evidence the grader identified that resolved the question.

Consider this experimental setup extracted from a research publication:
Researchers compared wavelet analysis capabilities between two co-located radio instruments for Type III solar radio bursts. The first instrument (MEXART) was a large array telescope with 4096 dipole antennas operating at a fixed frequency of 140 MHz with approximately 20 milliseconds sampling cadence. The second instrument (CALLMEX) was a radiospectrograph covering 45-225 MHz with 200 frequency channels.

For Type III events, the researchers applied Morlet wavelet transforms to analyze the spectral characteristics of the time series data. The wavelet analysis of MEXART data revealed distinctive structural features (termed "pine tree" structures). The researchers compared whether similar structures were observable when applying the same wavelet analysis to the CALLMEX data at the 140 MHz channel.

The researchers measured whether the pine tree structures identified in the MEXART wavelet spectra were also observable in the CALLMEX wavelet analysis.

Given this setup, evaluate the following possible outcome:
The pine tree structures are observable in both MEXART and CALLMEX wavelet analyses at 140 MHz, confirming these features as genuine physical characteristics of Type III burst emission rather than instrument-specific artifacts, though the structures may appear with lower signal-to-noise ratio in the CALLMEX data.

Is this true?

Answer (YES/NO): NO